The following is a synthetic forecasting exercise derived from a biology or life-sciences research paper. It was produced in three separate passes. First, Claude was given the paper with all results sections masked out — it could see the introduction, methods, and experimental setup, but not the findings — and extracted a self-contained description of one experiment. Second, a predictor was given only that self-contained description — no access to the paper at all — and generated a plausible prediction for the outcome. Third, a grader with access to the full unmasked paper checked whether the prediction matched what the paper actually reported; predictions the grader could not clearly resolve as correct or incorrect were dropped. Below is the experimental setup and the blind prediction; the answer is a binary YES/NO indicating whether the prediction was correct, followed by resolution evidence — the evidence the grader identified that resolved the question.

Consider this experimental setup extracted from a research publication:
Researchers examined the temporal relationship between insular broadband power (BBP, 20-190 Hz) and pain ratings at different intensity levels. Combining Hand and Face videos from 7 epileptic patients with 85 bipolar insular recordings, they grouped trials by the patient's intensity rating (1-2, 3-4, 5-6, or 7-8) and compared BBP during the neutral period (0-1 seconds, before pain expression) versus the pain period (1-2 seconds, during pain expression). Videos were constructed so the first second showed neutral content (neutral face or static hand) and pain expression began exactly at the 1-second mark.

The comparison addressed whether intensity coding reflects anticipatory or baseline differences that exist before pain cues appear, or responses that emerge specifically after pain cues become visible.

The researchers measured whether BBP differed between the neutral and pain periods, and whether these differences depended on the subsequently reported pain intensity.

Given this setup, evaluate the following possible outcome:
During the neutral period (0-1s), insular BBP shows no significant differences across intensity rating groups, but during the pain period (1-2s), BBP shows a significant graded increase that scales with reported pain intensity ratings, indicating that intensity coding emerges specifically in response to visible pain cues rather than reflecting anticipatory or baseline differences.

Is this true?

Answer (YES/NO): NO